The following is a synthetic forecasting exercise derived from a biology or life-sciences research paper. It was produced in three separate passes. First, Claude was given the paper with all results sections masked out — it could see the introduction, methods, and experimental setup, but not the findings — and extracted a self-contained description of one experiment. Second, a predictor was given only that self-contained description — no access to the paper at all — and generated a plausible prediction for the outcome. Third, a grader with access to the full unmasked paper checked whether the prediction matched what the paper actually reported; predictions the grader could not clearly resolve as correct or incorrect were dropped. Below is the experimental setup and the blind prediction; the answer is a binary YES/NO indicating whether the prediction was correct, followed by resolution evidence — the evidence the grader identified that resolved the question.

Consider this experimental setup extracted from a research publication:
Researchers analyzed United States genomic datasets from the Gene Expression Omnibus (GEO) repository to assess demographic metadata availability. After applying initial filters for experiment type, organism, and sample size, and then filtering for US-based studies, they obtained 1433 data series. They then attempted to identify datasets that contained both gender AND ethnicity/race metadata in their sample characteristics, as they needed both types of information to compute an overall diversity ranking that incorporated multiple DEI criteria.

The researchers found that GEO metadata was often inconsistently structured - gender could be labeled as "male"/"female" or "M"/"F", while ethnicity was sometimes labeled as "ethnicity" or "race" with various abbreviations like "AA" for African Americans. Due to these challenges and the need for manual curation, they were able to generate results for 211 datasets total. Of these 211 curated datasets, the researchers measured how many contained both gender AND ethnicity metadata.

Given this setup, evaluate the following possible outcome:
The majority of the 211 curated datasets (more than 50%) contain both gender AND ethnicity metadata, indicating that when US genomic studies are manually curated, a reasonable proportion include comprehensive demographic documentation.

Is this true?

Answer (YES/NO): NO